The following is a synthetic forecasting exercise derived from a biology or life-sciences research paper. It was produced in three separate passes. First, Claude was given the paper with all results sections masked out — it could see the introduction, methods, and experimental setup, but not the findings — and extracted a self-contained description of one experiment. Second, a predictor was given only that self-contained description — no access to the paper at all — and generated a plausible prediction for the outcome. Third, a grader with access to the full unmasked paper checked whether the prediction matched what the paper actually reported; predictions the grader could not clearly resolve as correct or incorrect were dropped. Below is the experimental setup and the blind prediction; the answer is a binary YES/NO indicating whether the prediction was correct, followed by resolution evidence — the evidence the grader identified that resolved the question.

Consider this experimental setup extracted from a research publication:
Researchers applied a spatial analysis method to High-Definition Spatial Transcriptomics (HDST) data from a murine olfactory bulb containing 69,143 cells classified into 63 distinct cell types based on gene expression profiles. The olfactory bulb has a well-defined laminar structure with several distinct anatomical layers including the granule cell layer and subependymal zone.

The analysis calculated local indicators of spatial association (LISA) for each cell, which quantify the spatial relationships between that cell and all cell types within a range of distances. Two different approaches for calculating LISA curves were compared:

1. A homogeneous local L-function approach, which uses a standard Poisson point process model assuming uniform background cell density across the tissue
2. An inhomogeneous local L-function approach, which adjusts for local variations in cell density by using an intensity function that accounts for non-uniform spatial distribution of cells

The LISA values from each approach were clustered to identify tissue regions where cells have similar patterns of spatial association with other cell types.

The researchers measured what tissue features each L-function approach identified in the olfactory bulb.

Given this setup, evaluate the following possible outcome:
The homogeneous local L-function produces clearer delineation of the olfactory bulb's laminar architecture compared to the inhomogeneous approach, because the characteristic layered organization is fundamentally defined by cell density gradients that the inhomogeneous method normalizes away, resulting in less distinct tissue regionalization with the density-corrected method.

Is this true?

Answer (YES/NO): NO